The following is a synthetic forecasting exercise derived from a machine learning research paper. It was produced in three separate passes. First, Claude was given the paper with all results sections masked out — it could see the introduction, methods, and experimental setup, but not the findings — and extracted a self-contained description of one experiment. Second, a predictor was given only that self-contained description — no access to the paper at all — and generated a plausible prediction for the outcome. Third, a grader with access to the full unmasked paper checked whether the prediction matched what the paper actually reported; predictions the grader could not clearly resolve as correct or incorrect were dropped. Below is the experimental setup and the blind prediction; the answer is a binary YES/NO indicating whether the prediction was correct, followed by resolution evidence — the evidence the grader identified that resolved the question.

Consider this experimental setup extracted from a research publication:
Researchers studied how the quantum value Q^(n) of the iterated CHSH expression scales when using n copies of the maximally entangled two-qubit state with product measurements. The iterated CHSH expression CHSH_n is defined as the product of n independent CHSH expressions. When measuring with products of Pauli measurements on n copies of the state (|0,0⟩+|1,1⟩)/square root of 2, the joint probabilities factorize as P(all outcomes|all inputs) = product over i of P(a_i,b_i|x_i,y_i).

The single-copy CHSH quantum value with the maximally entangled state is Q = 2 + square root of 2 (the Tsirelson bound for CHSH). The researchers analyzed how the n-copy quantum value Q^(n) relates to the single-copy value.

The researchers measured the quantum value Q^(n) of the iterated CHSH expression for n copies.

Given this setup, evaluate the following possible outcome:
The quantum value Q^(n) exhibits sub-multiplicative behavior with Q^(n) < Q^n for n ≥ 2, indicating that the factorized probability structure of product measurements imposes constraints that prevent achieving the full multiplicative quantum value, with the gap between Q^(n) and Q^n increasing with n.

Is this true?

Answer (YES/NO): NO